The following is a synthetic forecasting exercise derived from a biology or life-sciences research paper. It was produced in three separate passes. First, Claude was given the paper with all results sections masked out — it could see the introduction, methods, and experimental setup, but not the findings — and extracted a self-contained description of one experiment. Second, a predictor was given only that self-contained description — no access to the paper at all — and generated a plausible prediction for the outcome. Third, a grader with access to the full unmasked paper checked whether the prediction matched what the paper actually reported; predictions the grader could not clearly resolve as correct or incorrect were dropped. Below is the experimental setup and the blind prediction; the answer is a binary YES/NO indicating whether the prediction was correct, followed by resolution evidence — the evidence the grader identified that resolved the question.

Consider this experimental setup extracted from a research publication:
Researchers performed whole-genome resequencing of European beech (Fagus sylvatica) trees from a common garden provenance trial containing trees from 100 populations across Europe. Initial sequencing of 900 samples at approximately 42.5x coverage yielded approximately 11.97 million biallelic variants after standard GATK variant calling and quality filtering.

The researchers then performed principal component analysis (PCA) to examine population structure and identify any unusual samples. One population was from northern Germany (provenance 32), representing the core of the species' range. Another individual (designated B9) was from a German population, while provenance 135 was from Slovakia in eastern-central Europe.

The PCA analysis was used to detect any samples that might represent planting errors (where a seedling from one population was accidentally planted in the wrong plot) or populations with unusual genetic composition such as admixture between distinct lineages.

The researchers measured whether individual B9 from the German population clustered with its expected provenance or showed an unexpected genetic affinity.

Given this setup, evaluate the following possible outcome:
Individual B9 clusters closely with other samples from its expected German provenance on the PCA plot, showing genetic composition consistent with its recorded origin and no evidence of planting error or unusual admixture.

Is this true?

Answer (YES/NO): NO